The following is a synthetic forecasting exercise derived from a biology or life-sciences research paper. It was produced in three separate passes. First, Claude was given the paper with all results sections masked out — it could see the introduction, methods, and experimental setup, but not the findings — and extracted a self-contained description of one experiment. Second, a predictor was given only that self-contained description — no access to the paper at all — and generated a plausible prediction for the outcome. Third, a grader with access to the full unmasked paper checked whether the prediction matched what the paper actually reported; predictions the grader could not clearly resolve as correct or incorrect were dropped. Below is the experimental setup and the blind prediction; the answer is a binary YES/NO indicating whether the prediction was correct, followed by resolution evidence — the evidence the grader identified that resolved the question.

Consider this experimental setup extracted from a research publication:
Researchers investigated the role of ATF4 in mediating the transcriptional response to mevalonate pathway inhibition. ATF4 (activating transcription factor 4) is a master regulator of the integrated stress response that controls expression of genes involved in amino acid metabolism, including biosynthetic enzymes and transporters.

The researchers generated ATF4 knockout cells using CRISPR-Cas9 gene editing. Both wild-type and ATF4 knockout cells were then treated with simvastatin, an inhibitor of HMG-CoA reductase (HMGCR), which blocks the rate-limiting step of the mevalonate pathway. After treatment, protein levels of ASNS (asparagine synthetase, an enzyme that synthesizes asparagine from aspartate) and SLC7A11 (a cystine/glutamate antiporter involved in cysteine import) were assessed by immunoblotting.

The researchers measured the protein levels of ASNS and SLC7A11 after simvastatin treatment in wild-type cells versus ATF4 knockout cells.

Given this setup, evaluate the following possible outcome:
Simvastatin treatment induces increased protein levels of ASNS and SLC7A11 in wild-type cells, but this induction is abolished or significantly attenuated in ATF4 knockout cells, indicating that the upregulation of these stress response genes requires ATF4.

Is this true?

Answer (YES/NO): YES